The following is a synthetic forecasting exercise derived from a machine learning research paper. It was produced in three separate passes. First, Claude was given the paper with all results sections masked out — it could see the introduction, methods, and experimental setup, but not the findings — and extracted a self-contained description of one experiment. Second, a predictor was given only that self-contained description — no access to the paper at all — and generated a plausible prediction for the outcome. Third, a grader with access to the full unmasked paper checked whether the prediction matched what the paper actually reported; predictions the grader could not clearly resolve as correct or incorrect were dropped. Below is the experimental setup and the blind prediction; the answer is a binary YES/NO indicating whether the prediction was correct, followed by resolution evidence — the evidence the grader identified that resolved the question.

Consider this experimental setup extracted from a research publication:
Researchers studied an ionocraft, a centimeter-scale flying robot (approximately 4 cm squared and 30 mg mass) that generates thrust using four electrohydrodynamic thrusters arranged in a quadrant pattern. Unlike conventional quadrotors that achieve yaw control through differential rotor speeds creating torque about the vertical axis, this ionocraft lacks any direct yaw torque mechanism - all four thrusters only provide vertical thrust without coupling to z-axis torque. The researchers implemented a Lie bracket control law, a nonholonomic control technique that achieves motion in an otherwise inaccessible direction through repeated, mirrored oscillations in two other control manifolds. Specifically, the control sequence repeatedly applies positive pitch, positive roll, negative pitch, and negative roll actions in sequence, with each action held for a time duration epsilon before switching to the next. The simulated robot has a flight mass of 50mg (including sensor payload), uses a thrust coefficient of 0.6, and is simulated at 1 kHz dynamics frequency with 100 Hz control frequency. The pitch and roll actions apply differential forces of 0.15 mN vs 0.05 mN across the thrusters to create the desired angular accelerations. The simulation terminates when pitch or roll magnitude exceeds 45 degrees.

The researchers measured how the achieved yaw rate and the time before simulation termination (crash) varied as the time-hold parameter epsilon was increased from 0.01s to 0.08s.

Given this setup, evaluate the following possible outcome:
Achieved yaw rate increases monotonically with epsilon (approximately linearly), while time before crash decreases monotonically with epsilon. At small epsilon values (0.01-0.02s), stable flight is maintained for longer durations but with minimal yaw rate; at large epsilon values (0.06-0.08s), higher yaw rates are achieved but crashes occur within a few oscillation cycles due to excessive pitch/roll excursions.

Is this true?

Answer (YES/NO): NO